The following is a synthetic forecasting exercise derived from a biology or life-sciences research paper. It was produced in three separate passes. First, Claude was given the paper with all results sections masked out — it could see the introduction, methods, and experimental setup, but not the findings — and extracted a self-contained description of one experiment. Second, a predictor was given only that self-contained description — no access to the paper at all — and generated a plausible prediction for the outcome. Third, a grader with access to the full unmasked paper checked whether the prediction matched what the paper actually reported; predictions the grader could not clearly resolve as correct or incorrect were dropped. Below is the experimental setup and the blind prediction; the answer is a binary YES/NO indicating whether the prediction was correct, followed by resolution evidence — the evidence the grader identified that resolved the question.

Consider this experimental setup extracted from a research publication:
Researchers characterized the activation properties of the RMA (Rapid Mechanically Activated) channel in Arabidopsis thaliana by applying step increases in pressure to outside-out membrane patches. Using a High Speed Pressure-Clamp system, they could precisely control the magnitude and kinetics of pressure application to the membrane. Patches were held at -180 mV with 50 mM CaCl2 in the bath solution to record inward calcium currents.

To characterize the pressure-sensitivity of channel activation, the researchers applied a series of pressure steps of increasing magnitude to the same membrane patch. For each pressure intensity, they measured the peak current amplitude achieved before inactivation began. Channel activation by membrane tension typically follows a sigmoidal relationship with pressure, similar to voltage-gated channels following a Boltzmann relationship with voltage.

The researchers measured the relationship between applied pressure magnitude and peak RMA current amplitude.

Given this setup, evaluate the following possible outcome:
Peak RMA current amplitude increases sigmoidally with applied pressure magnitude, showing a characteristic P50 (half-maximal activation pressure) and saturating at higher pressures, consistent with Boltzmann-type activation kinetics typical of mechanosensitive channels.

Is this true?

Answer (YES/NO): YES